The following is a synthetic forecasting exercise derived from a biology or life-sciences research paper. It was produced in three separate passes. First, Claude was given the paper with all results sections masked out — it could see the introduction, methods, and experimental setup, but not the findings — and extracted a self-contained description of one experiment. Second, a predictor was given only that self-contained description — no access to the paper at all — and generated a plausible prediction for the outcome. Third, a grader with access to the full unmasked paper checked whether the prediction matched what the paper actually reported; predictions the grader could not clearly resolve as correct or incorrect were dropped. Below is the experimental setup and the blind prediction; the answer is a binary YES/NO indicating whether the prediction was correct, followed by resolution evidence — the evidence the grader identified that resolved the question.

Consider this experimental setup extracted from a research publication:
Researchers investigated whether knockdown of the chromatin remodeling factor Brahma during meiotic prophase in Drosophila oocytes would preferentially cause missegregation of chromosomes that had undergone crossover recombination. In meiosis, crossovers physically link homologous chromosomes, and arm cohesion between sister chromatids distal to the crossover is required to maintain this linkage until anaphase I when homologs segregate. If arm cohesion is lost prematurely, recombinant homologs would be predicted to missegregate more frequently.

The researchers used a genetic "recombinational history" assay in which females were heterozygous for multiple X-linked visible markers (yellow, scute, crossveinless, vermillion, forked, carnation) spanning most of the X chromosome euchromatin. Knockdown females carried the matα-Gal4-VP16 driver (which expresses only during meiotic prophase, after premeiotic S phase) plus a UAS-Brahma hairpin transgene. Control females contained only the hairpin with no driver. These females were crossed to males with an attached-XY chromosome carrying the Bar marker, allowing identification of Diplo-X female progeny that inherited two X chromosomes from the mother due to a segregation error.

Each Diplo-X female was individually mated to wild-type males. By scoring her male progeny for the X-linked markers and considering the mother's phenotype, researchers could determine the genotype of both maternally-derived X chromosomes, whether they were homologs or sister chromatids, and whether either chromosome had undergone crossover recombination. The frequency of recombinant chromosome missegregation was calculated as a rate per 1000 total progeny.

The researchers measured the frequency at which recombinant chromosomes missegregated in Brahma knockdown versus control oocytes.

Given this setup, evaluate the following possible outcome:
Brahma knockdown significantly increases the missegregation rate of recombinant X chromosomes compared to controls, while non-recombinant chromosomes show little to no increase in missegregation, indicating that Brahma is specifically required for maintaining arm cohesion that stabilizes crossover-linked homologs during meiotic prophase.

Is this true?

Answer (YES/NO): NO